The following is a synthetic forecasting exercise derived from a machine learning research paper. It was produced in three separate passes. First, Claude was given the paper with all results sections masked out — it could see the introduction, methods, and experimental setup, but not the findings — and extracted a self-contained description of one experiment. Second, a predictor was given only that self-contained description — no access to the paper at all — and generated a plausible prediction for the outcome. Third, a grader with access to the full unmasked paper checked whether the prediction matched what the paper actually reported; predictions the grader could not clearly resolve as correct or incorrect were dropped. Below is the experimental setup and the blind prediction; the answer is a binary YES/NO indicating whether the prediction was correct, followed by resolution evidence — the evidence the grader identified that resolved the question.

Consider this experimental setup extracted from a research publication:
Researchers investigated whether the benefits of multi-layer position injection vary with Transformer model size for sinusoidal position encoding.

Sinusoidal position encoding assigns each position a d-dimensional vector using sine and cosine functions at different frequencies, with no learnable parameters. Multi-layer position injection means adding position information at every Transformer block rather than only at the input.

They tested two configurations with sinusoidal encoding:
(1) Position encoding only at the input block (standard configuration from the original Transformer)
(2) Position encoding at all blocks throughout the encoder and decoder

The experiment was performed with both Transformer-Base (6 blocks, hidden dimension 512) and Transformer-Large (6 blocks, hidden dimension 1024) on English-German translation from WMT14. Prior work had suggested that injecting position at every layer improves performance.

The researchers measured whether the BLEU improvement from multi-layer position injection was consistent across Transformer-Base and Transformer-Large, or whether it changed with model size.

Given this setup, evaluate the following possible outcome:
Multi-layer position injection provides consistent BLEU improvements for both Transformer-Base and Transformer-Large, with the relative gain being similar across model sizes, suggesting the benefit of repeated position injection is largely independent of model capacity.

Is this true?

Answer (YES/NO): NO